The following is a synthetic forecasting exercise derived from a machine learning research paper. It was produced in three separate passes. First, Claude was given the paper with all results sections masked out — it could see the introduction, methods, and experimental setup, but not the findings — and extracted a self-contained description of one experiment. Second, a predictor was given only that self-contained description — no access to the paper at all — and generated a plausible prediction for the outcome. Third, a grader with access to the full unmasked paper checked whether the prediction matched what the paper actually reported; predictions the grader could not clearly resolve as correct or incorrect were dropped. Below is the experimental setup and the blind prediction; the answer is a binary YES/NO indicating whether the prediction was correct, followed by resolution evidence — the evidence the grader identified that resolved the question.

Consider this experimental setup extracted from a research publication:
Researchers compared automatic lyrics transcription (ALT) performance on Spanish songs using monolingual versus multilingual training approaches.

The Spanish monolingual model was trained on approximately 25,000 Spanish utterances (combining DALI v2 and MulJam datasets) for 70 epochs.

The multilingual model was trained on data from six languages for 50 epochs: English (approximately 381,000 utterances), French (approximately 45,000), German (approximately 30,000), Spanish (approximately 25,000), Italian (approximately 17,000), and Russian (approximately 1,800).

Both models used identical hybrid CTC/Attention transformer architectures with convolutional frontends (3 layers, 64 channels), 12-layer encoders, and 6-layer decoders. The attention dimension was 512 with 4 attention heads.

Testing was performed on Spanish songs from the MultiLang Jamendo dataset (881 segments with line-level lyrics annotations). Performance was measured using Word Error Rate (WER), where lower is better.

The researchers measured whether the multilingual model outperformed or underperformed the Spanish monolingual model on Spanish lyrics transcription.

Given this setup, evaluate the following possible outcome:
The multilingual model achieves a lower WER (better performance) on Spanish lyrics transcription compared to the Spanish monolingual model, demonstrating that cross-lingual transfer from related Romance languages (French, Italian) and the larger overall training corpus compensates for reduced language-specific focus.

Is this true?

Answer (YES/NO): YES